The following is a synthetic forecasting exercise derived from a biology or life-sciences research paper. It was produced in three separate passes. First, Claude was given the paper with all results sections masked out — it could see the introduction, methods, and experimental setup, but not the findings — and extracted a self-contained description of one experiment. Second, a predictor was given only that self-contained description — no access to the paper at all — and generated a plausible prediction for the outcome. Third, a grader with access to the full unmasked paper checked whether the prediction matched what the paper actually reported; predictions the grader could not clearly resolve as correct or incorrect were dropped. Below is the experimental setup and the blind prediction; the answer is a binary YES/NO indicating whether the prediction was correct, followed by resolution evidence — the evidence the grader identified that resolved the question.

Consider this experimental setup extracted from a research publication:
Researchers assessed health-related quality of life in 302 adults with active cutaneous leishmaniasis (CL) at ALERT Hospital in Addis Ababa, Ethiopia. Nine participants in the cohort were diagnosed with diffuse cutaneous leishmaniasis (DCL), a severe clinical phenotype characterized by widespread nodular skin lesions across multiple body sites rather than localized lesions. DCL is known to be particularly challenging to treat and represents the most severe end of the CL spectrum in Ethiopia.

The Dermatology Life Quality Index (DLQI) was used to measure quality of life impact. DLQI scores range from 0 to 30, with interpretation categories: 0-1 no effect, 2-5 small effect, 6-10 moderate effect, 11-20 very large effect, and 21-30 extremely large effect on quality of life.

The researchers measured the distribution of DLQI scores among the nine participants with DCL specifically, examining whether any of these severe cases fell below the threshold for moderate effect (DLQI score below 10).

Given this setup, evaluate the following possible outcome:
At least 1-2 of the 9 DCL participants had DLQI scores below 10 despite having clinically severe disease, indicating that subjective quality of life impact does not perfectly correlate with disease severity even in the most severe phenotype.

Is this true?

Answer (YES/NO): NO